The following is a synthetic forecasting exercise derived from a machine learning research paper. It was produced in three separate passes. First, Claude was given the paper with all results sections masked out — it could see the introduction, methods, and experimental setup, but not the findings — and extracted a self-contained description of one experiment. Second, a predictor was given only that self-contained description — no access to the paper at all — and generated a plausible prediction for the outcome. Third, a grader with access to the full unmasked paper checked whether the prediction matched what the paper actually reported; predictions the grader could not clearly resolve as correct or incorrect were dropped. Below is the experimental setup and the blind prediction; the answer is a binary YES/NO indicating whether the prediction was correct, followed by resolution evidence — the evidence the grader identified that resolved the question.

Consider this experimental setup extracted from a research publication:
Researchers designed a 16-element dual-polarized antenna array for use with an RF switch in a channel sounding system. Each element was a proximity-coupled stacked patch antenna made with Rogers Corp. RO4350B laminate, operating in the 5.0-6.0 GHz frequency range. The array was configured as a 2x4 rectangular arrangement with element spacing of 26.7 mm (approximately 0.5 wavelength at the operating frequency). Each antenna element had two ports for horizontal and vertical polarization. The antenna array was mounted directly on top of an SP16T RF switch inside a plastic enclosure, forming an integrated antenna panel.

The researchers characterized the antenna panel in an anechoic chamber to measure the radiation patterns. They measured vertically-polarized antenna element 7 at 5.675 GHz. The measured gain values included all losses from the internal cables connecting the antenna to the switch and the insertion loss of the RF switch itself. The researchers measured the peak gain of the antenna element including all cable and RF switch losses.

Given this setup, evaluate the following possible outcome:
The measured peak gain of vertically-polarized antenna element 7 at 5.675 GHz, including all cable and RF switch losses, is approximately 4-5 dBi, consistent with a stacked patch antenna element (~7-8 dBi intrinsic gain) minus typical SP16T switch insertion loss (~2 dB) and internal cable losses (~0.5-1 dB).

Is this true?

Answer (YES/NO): NO